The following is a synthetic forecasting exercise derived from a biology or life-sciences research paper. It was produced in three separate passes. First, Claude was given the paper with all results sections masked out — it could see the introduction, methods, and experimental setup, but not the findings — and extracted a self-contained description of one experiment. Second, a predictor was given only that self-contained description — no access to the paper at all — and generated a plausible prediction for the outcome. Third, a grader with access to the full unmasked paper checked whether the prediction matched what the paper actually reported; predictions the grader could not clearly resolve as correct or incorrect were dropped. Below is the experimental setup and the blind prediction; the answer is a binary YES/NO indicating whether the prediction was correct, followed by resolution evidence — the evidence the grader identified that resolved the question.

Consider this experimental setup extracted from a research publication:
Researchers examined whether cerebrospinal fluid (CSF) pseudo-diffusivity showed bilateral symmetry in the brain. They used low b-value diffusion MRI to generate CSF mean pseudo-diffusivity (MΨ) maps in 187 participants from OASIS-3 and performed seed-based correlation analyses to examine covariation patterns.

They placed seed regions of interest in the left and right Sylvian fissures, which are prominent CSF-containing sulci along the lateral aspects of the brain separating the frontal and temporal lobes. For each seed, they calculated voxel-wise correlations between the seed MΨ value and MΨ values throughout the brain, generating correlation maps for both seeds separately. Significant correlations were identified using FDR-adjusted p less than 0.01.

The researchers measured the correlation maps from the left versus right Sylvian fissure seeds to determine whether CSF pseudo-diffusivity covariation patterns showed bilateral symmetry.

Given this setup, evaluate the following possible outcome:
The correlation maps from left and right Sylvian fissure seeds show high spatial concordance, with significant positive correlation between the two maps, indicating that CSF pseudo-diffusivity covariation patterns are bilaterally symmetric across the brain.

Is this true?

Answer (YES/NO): YES